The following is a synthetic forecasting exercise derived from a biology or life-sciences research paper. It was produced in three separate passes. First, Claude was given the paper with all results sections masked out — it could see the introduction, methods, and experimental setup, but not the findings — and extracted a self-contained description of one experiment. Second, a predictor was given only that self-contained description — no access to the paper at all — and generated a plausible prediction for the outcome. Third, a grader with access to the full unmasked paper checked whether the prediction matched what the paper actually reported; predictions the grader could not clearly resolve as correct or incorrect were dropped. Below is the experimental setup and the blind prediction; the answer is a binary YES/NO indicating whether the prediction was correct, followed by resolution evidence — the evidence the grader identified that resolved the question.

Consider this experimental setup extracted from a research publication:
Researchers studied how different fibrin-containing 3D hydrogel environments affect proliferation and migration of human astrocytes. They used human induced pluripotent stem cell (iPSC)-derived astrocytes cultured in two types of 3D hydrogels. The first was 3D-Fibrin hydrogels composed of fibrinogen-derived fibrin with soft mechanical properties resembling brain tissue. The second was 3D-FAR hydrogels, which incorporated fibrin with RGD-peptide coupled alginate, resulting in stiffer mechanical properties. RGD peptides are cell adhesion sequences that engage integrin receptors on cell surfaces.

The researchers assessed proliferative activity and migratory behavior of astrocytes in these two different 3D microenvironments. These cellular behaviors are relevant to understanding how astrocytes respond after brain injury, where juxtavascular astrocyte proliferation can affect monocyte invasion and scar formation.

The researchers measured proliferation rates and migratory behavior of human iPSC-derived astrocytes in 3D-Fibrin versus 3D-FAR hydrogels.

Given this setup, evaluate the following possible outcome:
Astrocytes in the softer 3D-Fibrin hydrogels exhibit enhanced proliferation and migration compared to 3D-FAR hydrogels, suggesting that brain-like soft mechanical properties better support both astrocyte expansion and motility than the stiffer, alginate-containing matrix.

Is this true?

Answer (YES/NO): YES